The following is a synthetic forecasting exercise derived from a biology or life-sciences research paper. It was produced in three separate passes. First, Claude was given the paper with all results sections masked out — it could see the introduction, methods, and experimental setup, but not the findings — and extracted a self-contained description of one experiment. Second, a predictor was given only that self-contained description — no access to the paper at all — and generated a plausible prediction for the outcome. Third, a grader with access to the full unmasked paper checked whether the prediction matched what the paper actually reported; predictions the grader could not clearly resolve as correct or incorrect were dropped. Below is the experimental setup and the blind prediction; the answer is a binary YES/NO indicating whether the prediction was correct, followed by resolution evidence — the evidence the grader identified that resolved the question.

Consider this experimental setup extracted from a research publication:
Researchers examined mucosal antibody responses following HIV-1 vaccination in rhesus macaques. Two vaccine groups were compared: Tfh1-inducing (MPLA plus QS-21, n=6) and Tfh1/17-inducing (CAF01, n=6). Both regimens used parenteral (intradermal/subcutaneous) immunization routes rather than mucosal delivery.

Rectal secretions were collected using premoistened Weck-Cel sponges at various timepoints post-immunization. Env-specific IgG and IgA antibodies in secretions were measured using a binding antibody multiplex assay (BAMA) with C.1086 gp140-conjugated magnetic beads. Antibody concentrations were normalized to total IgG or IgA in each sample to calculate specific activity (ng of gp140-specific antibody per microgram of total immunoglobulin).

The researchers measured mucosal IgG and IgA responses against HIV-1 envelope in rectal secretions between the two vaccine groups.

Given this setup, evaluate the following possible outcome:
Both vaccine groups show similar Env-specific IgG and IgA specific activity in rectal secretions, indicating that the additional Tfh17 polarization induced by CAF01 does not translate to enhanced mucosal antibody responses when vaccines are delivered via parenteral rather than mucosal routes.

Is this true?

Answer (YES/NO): NO